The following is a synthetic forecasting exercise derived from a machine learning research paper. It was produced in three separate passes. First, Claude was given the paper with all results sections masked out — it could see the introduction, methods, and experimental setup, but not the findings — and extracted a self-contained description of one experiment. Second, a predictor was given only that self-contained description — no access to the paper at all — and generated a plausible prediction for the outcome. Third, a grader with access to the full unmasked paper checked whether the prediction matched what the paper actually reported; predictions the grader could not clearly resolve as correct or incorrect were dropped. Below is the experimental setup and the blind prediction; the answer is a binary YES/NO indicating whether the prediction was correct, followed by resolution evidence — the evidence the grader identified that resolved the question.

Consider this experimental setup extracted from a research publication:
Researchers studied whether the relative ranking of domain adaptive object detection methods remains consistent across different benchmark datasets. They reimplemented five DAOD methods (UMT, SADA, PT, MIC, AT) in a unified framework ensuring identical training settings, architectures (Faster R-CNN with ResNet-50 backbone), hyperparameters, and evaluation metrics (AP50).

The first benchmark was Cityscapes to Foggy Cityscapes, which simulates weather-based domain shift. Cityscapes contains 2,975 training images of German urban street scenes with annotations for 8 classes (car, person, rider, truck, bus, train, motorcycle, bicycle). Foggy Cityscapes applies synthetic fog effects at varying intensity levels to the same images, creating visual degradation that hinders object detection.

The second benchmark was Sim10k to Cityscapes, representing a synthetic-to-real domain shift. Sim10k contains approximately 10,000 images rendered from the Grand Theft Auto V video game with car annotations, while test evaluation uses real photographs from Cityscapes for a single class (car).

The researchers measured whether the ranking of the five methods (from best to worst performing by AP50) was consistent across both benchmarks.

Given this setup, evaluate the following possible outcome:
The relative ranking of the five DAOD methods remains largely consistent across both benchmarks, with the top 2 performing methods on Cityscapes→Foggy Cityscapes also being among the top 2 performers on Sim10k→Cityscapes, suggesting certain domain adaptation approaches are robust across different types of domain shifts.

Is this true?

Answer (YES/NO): NO